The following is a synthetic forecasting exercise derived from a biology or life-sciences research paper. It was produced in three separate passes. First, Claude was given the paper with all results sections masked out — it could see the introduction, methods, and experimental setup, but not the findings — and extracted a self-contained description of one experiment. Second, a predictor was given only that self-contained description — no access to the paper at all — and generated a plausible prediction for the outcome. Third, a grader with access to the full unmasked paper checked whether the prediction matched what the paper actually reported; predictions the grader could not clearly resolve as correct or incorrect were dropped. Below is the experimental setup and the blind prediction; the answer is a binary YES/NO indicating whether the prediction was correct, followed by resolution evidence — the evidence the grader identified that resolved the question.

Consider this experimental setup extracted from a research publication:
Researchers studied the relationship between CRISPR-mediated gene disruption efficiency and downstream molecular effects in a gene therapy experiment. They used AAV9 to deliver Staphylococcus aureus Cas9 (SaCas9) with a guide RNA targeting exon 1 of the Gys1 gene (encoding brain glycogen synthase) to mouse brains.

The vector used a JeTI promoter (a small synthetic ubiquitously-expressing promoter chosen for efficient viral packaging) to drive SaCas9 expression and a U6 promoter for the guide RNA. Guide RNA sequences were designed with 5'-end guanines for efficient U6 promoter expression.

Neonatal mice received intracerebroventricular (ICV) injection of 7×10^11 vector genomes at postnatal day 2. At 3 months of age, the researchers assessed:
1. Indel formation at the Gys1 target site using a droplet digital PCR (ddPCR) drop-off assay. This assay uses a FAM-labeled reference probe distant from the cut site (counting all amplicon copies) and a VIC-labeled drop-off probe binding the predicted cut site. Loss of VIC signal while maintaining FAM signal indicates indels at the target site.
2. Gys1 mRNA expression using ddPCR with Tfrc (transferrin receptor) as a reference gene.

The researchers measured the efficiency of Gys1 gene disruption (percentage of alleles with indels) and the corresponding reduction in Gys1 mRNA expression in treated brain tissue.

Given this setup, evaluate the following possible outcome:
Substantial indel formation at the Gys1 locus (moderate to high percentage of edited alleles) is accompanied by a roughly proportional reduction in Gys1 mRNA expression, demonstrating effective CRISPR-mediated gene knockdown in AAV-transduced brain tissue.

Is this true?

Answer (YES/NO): NO